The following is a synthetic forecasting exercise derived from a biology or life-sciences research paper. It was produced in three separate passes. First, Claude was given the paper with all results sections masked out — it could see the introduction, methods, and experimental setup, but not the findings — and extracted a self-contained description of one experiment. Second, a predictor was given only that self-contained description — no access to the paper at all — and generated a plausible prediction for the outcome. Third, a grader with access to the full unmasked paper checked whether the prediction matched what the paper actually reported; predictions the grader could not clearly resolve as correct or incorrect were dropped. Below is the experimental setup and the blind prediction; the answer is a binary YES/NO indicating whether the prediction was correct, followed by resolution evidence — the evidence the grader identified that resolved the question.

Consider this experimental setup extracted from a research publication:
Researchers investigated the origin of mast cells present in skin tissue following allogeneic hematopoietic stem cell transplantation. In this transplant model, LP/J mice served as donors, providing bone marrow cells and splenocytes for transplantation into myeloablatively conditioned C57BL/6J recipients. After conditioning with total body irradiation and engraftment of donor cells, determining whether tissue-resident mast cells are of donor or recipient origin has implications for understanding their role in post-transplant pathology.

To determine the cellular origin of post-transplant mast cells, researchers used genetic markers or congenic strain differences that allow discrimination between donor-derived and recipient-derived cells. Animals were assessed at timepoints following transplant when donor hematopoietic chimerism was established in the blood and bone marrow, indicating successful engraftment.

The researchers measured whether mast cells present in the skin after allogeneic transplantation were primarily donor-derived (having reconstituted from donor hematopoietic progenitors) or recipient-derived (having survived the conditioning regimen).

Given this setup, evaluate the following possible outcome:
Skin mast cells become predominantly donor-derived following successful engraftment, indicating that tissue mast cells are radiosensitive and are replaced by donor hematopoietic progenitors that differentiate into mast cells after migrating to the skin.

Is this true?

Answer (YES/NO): NO